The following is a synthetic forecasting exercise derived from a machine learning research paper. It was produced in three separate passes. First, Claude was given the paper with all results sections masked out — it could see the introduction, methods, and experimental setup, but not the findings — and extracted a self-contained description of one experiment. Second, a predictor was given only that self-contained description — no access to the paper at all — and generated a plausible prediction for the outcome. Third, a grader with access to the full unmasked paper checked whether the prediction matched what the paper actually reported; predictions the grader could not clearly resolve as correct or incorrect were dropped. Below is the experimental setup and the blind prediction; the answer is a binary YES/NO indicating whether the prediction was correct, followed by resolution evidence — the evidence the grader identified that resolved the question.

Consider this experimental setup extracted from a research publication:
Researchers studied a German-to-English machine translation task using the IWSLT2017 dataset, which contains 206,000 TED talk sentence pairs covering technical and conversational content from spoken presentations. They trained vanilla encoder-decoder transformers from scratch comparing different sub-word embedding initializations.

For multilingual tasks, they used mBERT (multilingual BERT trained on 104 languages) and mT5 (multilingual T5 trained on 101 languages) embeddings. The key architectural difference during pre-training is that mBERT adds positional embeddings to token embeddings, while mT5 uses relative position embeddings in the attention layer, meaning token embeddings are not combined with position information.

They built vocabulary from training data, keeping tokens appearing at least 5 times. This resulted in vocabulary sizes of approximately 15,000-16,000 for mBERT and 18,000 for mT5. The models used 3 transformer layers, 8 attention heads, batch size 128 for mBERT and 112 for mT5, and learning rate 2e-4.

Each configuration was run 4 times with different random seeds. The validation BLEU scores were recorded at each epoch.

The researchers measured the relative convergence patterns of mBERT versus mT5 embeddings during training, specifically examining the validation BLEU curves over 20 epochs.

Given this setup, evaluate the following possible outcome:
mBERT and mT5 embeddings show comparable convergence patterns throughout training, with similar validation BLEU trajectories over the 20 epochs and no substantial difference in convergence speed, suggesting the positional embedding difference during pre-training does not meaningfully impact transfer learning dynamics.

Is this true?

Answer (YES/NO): NO